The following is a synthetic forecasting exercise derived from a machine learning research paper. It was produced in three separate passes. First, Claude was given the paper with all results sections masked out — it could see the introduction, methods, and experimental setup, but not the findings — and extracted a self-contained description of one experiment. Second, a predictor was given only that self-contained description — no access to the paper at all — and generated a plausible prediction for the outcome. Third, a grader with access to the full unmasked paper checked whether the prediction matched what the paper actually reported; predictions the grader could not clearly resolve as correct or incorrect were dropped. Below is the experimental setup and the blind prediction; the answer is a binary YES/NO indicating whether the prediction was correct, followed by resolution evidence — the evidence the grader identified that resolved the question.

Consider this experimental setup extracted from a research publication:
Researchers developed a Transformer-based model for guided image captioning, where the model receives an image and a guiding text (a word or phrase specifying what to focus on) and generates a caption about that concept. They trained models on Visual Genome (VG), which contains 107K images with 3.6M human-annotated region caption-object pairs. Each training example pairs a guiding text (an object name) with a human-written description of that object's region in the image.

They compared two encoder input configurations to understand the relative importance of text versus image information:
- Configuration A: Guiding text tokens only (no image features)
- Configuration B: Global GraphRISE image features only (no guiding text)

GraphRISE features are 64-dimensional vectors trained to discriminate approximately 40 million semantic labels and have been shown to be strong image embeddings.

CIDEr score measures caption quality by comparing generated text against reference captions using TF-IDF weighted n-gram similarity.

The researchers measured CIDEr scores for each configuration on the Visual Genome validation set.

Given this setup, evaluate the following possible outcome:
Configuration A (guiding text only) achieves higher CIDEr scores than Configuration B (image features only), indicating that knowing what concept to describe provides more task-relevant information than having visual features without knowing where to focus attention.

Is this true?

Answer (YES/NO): YES